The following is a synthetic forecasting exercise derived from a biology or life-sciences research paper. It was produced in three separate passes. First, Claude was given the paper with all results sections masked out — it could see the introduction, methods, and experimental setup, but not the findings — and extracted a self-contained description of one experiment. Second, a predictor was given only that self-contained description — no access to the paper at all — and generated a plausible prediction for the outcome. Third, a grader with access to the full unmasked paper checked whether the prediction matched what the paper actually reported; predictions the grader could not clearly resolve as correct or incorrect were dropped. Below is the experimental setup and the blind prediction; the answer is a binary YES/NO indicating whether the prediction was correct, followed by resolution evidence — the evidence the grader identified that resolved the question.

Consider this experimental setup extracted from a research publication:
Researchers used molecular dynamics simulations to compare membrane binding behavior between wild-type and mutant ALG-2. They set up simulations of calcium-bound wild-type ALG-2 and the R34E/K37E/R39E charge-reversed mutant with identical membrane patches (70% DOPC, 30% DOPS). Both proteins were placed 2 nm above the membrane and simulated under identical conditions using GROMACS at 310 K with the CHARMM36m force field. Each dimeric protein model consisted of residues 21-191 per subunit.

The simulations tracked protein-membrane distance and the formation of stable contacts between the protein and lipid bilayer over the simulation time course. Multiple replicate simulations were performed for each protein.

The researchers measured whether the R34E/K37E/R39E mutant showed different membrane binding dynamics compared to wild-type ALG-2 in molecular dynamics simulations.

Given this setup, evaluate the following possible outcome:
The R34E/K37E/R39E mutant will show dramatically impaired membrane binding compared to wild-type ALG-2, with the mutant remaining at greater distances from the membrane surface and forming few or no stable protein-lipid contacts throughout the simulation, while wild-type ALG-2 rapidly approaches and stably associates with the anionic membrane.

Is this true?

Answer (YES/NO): YES